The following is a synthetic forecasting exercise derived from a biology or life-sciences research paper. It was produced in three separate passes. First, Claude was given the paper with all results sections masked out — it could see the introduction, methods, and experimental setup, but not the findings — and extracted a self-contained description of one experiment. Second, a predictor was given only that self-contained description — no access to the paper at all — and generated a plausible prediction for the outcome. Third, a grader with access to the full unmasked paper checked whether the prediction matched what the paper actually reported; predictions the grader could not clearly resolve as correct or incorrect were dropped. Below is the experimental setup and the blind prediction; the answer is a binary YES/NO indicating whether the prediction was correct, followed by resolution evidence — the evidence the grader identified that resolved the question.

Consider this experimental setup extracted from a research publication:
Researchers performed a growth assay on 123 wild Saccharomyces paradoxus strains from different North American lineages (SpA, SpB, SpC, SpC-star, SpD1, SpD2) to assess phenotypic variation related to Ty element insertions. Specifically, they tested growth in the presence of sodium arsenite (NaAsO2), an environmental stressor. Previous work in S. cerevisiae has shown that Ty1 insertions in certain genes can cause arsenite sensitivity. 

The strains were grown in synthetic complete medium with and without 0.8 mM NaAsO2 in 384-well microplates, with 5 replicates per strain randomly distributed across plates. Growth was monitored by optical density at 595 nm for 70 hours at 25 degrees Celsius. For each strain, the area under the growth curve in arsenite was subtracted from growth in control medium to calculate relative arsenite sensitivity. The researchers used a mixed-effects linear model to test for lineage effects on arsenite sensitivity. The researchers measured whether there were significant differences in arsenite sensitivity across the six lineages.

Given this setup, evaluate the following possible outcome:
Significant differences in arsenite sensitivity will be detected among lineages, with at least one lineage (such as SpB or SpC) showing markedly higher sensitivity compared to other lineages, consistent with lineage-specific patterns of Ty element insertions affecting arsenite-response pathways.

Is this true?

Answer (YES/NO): NO